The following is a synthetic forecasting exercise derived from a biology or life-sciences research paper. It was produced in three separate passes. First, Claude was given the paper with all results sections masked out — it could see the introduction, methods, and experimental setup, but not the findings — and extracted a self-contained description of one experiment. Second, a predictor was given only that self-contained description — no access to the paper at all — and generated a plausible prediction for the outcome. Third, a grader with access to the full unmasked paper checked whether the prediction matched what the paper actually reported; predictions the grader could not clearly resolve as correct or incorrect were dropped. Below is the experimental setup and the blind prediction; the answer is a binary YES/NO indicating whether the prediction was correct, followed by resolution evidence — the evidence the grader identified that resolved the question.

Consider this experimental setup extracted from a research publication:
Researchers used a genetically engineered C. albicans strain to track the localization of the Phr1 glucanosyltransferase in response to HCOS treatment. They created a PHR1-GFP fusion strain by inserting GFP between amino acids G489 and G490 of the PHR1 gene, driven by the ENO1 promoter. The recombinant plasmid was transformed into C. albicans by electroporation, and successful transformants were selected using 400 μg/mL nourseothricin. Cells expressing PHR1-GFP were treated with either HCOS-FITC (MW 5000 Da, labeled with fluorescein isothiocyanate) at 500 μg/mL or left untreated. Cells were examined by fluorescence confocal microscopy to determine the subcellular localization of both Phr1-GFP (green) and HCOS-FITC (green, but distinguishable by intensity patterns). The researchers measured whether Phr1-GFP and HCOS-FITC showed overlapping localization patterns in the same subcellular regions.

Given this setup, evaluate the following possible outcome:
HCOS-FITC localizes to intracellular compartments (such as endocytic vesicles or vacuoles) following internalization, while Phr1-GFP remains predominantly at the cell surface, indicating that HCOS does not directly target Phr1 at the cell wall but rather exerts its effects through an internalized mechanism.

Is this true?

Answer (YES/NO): NO